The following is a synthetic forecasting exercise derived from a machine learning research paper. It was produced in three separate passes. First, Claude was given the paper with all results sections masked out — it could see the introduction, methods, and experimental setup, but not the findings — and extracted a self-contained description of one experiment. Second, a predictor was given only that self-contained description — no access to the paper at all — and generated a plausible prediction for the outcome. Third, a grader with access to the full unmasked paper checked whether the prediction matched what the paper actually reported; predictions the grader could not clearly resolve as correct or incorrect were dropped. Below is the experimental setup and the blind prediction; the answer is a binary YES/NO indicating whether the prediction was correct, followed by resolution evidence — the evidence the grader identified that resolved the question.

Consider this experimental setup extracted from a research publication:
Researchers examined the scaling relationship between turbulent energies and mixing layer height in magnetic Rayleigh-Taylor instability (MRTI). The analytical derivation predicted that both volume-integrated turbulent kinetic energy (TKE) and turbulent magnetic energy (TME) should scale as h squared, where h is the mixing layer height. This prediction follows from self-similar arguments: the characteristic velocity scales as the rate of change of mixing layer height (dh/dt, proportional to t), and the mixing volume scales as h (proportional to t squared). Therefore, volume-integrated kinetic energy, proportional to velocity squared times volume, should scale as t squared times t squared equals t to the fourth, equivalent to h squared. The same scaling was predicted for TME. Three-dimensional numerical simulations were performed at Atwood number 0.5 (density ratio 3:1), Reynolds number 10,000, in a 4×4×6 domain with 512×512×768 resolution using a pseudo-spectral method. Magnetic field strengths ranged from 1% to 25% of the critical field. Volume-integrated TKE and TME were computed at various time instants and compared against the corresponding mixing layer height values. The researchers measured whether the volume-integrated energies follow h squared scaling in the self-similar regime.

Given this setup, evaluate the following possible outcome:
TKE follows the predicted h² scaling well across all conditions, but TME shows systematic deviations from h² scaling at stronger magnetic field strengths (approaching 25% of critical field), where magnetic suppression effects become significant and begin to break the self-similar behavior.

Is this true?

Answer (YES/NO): NO